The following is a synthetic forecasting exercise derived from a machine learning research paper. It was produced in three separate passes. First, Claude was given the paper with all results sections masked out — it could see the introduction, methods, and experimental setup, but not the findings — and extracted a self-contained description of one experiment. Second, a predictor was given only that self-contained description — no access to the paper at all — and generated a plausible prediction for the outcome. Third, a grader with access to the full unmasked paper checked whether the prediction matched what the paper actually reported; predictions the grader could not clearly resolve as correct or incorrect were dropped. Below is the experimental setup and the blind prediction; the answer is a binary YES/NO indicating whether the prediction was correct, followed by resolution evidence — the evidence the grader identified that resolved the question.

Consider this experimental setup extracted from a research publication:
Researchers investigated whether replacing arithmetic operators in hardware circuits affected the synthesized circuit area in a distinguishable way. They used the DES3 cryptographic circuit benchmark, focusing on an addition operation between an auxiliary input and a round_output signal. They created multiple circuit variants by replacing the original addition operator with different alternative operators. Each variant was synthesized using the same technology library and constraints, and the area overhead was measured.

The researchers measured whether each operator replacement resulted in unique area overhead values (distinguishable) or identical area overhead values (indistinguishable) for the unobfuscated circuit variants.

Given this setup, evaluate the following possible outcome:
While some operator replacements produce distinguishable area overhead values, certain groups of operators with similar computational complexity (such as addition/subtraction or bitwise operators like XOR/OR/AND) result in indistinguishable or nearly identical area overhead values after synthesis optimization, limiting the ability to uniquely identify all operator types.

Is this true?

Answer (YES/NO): NO